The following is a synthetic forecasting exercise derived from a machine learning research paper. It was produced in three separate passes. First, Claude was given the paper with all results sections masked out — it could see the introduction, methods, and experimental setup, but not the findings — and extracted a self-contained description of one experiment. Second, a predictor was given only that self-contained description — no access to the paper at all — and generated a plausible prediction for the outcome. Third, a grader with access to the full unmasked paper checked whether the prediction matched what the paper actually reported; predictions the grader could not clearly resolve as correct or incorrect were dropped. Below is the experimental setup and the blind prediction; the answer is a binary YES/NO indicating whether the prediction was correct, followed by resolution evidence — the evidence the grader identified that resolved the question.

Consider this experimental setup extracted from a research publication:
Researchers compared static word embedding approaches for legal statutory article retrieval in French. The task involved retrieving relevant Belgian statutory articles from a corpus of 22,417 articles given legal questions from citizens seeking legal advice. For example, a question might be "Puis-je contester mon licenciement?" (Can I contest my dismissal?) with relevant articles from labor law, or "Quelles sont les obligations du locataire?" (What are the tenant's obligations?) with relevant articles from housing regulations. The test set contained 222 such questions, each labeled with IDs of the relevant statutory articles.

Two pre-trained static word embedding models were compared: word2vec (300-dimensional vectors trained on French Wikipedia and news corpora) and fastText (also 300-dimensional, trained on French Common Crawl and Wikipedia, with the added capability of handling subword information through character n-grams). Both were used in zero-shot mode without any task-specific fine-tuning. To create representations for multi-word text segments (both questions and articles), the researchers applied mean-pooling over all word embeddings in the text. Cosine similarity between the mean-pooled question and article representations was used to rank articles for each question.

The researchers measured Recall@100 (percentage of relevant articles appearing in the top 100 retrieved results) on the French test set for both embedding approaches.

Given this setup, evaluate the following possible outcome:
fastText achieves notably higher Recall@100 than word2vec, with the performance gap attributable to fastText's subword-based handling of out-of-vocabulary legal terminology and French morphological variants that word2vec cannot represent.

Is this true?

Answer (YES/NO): NO